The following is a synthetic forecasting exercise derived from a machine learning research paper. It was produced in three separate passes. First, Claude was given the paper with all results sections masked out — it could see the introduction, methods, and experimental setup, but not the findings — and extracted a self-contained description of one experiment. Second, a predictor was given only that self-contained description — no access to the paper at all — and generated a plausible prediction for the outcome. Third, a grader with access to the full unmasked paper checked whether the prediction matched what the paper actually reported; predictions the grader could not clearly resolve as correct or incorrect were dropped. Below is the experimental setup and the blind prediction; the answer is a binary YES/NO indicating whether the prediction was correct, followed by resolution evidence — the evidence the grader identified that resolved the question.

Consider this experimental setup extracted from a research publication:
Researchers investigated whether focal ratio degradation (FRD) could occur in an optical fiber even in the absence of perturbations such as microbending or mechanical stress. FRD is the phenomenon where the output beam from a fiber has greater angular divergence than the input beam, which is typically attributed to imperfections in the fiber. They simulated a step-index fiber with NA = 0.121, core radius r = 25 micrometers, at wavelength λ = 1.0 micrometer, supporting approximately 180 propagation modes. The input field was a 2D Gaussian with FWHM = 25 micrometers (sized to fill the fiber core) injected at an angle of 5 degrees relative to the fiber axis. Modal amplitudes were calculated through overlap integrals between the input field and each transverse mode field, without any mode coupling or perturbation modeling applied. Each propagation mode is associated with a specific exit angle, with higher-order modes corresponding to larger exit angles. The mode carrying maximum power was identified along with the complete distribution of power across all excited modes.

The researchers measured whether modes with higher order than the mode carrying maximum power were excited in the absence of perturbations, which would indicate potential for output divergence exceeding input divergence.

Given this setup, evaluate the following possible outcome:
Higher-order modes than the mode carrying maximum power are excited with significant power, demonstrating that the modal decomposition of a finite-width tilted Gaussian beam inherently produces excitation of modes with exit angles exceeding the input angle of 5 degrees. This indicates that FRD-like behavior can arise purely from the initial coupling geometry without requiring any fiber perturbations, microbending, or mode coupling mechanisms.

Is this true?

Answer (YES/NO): YES